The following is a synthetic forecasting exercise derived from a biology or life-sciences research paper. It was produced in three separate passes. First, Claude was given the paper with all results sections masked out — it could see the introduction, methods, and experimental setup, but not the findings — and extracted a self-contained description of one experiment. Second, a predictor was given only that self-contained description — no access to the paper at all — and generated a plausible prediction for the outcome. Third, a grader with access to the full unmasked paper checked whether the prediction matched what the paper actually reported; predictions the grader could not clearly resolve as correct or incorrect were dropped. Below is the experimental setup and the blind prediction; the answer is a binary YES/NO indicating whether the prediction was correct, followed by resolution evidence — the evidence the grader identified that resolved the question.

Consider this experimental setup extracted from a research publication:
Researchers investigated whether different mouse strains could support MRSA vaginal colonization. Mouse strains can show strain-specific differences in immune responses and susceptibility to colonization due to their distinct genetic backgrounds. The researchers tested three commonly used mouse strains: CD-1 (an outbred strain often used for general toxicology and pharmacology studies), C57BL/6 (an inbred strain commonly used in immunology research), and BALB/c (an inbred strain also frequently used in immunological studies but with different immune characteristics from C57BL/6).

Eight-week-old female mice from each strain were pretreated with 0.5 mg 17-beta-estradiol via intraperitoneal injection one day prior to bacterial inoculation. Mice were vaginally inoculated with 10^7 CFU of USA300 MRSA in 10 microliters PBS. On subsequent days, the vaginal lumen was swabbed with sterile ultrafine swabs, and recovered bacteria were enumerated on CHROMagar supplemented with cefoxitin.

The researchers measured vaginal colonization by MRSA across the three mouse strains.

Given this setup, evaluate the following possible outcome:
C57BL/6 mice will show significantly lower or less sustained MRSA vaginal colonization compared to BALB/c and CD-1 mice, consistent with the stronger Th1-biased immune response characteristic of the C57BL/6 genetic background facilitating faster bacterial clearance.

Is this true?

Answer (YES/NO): NO